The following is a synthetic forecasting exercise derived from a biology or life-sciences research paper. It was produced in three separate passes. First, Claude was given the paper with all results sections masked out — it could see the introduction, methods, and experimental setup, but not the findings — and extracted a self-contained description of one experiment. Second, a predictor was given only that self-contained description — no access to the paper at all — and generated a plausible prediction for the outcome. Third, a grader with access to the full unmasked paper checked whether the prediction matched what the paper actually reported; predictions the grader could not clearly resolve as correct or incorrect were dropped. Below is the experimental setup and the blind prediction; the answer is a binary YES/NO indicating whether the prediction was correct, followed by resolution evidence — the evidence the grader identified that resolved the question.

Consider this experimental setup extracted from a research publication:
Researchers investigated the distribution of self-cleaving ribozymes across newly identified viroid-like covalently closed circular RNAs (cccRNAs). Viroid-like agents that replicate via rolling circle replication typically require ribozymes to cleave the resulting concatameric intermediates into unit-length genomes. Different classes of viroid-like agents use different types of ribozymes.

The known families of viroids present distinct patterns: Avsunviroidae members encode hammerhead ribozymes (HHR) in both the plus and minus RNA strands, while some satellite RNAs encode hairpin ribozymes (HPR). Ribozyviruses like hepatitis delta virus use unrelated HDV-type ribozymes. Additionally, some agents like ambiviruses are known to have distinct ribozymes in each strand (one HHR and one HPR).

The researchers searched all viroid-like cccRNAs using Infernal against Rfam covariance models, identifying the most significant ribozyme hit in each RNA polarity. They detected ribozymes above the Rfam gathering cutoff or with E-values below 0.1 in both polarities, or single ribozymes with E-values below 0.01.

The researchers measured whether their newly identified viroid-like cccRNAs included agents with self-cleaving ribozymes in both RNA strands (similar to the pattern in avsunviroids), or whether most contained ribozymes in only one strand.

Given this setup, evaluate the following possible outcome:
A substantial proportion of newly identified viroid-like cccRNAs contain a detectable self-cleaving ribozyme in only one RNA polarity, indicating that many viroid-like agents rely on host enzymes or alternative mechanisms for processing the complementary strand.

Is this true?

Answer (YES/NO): YES